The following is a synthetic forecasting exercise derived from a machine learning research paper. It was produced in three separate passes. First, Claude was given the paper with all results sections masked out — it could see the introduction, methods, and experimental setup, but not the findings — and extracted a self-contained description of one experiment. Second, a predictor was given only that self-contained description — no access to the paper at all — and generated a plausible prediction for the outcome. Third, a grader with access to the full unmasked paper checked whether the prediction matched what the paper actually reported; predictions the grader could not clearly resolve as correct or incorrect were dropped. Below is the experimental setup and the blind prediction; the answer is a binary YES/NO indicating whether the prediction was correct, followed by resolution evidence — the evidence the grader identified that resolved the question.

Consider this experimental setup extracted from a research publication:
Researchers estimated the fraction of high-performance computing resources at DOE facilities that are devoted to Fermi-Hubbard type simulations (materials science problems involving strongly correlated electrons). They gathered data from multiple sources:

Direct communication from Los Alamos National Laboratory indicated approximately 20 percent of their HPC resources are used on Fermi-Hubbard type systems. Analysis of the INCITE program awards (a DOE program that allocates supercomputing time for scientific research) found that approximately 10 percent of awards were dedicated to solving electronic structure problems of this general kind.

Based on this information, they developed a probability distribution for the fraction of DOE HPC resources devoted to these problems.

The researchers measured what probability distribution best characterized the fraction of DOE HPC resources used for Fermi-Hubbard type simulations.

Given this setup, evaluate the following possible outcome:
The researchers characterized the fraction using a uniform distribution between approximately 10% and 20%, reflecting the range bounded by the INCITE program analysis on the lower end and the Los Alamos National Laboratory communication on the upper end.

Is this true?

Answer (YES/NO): NO